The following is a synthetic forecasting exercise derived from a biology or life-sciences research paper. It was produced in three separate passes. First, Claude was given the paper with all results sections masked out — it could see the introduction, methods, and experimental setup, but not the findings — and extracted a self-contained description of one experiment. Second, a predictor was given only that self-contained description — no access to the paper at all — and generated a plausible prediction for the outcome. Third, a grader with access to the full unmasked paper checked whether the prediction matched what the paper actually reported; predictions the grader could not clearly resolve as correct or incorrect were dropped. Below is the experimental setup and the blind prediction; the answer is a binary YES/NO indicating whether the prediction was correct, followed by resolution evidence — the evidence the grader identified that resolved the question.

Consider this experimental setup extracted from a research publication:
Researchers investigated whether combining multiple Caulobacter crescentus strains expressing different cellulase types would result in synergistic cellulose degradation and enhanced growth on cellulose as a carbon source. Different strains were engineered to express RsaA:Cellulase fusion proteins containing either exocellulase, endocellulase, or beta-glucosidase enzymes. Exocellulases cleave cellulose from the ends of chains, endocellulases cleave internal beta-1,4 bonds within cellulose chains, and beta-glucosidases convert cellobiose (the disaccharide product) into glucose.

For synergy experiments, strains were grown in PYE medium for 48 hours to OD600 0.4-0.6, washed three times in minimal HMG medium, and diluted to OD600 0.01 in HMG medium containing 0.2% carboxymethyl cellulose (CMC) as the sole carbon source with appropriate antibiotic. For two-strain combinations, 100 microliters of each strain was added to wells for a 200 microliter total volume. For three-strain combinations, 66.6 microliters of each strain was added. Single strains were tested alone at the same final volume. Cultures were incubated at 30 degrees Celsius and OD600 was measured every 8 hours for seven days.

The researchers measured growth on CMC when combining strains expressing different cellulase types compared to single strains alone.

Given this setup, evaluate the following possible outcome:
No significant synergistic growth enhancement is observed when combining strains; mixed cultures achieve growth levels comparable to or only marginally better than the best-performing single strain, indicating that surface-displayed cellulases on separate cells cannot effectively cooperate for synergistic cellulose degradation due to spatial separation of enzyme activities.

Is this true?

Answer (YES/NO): NO